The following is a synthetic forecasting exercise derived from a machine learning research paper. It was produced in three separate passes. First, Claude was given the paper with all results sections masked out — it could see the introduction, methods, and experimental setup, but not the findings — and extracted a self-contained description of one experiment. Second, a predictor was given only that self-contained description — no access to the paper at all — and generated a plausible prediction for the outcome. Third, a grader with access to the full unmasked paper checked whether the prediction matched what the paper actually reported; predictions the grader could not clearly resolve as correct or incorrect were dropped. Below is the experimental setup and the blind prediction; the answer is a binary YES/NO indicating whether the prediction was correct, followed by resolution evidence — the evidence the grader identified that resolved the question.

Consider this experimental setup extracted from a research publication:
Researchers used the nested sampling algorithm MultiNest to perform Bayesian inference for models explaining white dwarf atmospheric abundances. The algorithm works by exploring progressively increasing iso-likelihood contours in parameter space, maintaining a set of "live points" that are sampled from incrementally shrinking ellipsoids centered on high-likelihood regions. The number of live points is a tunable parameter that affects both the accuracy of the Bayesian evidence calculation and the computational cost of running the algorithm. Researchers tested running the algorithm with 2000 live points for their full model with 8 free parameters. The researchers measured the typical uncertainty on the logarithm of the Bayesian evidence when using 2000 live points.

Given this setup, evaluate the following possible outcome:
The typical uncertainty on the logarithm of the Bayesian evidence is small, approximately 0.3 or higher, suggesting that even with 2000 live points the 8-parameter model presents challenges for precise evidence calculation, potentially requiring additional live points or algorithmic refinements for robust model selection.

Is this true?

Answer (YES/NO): NO